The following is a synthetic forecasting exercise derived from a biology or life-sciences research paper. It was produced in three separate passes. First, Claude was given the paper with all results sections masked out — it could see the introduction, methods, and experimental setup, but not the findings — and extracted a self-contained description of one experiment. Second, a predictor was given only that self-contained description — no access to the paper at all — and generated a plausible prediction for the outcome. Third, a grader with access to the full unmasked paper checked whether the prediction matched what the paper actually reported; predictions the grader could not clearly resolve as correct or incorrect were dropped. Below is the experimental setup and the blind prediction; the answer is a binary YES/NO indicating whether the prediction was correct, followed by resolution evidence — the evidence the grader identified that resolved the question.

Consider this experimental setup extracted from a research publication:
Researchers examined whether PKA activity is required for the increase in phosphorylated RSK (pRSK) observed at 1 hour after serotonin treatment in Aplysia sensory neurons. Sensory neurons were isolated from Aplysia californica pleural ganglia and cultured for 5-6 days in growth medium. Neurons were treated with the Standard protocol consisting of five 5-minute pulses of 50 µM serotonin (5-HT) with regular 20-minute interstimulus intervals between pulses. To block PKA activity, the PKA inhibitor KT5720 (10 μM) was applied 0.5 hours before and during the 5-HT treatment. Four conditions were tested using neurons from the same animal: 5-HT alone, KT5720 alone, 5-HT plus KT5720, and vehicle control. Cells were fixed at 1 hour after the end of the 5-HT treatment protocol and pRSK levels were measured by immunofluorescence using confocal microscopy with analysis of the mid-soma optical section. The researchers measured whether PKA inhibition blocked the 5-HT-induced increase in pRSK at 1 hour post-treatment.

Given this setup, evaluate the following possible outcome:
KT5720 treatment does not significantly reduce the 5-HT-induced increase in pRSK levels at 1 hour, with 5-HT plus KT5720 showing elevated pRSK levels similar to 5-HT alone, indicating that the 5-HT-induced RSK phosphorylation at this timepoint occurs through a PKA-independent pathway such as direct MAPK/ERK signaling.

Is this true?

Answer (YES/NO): NO